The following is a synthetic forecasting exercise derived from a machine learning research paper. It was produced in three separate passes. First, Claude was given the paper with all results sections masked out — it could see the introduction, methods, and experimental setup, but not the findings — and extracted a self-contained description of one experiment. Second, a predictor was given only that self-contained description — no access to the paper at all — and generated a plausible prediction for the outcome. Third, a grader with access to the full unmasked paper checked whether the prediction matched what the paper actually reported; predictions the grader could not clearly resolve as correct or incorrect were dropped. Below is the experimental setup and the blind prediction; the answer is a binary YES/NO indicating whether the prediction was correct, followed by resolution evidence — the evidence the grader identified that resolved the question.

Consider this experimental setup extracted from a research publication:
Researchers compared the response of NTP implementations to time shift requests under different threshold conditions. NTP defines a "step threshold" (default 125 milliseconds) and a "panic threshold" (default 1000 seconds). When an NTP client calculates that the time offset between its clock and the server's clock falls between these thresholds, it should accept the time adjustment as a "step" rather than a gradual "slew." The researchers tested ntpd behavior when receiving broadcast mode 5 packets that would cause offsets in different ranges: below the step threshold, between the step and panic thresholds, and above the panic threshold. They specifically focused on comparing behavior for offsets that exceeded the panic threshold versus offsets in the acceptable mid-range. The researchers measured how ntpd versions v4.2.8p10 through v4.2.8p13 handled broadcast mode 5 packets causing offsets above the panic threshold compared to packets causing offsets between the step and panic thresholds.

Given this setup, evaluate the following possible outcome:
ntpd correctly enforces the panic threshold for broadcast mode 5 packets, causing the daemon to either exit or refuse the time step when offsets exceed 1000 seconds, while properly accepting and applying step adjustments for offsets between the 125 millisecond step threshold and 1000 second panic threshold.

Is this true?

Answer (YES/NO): NO